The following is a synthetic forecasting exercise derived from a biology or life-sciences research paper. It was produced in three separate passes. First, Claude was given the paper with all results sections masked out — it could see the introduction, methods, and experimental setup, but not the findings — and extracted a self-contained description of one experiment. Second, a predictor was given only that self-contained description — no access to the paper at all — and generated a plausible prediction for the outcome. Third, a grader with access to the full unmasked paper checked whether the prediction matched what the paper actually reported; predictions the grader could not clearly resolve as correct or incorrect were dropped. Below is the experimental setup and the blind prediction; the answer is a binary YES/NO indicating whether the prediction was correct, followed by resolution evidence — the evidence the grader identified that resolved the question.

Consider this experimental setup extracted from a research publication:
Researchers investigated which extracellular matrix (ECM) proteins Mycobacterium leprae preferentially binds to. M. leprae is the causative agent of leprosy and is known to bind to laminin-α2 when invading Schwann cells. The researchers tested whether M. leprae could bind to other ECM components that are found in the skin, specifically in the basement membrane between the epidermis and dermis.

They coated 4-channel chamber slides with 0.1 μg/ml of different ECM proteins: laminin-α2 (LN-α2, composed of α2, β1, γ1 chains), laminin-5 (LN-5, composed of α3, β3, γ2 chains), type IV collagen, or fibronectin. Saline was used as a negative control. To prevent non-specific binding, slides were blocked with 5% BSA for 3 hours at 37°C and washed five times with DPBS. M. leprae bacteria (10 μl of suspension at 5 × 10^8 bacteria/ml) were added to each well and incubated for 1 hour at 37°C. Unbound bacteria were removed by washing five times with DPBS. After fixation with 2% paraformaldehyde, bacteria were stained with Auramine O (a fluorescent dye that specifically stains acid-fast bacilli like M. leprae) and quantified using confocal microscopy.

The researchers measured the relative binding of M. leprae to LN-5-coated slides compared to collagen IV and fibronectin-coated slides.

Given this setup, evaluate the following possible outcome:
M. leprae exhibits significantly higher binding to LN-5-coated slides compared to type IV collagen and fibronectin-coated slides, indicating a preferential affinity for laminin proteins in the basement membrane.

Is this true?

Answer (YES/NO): YES